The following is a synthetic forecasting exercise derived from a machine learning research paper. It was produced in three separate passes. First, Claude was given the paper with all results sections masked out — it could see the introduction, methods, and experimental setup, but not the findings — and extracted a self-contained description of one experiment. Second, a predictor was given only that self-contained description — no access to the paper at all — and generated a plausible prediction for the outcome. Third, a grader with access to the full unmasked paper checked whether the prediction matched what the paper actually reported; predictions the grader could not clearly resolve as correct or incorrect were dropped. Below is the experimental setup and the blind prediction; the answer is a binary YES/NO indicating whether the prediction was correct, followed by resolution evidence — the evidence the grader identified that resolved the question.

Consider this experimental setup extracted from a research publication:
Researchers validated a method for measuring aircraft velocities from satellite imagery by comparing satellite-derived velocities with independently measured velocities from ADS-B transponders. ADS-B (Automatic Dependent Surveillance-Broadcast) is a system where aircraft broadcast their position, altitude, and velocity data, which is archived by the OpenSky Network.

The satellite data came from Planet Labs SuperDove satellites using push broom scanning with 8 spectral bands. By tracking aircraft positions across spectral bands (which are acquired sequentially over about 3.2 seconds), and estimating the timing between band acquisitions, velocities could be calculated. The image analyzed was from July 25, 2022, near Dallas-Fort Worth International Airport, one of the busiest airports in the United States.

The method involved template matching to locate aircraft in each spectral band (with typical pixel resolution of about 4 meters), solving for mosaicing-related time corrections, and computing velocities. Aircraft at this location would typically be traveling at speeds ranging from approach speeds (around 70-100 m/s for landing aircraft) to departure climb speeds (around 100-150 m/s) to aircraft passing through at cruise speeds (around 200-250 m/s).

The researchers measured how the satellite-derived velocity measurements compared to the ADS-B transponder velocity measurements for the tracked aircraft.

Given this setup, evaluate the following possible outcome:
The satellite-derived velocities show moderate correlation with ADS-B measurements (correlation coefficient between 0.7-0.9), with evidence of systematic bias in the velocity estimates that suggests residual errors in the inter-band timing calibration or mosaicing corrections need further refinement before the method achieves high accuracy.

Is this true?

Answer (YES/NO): NO